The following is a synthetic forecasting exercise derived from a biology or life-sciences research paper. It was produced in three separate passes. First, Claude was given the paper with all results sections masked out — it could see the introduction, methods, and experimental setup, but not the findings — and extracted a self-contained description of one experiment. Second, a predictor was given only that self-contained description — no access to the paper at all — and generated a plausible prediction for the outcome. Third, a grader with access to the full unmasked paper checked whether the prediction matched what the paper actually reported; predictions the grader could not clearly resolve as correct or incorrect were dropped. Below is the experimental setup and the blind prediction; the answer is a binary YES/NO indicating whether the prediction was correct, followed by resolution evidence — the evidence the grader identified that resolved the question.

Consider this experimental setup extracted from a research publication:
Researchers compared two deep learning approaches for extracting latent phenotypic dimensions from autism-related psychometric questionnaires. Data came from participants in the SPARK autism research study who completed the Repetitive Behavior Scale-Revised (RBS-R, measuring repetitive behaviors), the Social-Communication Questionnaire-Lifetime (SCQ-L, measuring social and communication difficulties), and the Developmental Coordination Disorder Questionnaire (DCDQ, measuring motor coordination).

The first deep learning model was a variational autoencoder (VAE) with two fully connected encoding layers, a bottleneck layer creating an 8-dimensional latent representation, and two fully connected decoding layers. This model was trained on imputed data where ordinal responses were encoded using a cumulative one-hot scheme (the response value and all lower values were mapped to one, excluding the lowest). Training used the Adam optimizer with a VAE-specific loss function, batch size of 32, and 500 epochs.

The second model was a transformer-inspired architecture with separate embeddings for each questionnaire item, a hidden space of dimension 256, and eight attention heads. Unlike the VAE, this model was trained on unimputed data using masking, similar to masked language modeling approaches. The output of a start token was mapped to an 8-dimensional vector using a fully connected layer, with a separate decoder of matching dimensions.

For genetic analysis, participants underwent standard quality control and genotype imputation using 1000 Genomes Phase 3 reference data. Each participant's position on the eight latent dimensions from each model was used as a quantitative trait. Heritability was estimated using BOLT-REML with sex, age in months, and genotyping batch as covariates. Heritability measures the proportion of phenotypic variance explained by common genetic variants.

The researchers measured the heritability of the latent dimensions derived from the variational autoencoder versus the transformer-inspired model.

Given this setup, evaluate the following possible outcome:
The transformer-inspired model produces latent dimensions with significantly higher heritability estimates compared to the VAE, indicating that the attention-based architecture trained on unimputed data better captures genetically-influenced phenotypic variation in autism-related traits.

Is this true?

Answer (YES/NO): NO